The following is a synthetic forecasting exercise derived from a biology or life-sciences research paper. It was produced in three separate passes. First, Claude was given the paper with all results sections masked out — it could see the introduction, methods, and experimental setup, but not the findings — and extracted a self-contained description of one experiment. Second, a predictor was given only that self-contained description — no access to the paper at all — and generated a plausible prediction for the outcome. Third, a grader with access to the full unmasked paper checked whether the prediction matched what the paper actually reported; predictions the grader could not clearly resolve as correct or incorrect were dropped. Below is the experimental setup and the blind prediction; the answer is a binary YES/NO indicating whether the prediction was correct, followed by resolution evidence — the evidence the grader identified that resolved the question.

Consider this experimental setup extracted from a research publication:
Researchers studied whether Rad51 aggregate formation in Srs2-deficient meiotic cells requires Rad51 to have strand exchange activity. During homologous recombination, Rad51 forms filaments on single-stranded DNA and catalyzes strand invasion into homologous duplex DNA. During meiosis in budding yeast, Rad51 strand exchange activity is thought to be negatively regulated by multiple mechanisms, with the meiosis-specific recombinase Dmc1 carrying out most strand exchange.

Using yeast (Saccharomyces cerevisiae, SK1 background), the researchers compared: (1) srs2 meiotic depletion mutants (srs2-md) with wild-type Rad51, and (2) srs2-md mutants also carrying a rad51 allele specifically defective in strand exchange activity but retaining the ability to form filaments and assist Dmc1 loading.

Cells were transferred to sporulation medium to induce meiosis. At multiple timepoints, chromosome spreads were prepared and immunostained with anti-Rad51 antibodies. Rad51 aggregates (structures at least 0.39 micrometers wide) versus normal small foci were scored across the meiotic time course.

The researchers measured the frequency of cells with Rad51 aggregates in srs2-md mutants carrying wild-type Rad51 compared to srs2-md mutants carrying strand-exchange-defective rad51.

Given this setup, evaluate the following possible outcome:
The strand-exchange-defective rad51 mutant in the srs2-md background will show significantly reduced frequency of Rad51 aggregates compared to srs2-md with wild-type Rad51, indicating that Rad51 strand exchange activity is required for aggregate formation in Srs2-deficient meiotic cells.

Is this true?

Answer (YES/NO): YES